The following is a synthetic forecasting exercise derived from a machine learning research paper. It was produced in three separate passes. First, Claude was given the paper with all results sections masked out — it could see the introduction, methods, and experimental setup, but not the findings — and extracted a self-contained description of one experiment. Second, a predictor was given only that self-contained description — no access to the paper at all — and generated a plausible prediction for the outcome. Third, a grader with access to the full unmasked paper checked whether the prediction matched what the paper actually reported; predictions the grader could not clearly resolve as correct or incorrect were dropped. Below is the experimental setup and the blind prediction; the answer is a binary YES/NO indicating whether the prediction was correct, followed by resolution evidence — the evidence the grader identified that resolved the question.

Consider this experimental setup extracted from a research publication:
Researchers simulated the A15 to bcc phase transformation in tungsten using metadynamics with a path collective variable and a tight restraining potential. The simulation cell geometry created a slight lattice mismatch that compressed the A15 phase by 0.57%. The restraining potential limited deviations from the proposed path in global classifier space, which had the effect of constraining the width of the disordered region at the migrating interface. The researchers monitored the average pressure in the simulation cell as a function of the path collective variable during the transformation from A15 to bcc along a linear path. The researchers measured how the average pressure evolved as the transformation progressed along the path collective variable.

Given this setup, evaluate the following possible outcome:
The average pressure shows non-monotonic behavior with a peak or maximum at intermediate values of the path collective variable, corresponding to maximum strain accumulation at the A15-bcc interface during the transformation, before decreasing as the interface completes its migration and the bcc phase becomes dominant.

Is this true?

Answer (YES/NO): NO